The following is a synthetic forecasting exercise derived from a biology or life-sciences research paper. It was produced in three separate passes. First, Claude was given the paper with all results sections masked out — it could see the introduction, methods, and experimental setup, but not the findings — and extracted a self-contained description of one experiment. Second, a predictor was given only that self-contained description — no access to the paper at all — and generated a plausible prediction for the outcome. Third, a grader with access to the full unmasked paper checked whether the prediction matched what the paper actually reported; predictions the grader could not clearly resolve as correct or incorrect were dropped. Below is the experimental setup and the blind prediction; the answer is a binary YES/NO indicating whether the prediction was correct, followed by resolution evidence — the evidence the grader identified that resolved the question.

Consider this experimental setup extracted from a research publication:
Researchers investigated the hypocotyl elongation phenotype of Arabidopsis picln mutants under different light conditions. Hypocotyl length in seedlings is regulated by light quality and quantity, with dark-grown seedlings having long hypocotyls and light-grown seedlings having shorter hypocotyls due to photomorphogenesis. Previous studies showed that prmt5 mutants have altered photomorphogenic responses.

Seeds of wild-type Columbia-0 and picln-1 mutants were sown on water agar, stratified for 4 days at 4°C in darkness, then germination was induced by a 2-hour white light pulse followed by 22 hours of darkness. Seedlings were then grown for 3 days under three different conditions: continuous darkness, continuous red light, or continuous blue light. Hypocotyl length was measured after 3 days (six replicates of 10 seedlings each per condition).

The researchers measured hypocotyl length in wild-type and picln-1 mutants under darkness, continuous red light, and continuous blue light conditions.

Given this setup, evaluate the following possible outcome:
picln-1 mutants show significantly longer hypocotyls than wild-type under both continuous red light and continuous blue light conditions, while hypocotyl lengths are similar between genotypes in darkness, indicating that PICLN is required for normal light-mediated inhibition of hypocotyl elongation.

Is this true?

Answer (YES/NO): NO